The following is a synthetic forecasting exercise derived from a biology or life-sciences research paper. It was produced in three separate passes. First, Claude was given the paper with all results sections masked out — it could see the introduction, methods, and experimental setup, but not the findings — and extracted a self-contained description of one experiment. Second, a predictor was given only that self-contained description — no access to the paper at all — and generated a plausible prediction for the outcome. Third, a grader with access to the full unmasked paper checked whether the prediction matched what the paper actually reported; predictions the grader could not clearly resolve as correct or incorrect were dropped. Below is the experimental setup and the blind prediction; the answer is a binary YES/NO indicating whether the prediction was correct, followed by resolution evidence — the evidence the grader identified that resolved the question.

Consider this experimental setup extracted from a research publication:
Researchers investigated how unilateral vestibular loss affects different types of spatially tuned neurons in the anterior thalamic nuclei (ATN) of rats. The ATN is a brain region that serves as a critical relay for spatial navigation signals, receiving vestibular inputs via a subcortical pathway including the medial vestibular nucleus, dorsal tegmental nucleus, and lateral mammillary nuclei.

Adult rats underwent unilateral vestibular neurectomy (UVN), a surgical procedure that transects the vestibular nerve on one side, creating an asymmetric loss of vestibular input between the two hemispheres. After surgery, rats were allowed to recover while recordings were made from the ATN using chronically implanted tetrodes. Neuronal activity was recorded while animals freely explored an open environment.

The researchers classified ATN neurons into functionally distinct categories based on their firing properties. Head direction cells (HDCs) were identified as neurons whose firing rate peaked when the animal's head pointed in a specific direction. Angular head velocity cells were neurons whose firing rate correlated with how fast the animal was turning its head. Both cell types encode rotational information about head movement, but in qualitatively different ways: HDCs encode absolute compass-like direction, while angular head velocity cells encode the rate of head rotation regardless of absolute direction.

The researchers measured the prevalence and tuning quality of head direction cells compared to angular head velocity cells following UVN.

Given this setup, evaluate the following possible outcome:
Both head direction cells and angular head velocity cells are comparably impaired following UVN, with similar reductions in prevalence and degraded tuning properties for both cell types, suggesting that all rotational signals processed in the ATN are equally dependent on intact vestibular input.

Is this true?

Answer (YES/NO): NO